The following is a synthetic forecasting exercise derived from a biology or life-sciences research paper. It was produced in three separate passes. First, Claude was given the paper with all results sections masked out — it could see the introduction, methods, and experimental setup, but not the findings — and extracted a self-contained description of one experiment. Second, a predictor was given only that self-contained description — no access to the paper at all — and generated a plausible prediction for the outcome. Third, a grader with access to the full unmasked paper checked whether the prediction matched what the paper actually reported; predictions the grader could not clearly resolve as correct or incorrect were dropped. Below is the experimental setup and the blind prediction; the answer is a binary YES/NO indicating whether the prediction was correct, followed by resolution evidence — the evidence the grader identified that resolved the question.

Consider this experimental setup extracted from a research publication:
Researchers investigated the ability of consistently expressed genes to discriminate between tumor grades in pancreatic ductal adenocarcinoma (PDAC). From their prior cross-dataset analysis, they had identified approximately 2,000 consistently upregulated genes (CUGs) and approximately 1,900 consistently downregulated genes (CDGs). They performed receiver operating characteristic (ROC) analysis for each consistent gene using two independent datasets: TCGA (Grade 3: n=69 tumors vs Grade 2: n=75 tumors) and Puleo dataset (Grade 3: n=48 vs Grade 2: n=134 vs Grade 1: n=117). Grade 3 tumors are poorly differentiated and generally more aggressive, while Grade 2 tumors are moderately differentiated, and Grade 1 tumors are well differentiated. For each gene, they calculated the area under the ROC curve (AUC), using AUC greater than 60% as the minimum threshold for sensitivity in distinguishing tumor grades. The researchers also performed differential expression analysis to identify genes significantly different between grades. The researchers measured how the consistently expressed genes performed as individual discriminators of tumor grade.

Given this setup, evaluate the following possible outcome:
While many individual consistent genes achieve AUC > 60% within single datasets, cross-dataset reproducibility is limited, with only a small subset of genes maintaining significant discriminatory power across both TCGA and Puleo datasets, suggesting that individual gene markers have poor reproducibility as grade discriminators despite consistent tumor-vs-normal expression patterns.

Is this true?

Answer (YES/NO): YES